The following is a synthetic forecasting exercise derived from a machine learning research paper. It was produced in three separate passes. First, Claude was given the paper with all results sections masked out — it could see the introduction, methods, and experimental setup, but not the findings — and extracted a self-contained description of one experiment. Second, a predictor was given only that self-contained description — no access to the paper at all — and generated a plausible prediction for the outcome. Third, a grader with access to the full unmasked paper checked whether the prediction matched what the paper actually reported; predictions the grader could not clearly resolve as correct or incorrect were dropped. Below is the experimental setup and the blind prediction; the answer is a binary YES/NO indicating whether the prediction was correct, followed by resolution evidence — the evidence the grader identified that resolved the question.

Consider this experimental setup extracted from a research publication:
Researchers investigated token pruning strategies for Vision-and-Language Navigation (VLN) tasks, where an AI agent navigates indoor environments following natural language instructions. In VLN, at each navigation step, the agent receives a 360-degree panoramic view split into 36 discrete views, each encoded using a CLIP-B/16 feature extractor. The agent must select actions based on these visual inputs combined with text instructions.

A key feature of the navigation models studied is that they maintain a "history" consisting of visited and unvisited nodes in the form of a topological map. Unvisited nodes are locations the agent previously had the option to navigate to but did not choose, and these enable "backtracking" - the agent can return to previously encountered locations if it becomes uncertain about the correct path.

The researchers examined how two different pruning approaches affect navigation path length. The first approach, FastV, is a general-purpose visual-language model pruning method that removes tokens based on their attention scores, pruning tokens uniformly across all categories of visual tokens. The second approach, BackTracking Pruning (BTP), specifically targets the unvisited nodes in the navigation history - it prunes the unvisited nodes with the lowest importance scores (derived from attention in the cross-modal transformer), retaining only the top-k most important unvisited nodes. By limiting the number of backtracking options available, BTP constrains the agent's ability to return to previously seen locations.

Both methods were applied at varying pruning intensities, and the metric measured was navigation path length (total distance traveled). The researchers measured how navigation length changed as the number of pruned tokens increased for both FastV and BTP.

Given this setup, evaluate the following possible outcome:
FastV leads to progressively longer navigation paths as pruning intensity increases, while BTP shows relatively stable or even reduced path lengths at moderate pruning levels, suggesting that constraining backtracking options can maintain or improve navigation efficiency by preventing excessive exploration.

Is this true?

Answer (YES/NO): YES